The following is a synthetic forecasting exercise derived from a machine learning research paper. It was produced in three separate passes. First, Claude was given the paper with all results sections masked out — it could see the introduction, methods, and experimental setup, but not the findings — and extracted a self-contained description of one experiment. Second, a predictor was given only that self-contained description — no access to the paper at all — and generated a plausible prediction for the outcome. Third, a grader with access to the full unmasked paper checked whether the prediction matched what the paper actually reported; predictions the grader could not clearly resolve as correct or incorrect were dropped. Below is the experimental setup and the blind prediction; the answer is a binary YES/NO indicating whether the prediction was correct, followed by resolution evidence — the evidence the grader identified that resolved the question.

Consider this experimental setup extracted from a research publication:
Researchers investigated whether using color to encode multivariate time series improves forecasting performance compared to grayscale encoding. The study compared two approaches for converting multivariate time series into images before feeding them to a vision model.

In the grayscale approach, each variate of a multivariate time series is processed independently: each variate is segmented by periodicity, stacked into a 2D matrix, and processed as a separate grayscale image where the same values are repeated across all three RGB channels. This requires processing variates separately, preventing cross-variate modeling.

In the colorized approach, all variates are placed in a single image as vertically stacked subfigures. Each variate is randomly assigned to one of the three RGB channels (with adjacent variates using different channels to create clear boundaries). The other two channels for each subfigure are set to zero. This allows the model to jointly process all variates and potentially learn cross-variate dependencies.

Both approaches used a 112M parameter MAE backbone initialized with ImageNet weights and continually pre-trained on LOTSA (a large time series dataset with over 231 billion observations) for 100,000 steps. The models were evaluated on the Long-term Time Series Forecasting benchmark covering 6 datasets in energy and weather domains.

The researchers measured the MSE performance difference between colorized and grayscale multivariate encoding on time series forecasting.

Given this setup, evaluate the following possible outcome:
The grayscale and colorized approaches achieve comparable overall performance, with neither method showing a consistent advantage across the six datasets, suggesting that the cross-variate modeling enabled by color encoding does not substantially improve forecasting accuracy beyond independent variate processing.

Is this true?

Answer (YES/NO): NO